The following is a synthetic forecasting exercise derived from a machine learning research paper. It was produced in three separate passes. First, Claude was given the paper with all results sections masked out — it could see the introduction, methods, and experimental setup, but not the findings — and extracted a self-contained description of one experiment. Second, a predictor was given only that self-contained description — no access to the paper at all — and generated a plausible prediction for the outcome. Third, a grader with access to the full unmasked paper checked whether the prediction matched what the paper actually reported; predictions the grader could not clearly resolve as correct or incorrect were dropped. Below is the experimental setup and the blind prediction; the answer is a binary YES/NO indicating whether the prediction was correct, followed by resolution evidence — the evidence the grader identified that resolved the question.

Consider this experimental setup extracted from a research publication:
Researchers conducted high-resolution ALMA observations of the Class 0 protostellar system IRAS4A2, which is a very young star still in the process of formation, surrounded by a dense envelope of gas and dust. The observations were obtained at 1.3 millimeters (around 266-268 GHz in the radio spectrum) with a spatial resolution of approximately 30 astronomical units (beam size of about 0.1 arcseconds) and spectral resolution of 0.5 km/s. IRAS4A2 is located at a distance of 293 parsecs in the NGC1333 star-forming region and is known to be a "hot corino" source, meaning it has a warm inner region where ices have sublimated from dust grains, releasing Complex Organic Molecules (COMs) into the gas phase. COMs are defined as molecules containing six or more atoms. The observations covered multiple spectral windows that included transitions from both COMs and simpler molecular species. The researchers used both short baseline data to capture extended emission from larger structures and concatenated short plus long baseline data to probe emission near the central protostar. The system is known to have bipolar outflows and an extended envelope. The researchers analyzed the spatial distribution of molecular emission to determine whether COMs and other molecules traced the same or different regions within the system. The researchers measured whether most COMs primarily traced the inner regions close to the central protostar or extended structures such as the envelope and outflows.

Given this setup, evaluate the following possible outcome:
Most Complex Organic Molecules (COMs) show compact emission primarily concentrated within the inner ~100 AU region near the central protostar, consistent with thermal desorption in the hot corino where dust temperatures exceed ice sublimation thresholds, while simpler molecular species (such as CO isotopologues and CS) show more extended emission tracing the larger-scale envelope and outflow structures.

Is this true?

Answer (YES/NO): NO